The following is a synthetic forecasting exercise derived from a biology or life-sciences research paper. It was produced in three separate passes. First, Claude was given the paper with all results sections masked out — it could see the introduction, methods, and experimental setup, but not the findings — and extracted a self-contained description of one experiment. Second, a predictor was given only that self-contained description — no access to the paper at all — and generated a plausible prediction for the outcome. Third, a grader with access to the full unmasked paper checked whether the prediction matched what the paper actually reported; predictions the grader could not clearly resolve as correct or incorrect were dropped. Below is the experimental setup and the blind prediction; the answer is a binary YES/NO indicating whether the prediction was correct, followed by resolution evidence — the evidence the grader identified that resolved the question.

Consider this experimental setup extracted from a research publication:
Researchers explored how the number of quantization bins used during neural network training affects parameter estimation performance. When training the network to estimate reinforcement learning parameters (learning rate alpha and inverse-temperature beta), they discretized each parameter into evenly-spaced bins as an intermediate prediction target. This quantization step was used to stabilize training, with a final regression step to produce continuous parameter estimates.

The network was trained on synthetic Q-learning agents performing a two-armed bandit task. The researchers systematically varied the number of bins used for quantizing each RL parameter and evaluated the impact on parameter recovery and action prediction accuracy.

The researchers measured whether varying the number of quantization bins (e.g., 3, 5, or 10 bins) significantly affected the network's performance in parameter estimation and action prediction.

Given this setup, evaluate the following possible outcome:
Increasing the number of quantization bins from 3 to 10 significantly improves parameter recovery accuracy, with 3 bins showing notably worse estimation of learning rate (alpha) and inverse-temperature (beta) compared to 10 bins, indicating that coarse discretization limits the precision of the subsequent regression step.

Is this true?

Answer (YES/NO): NO